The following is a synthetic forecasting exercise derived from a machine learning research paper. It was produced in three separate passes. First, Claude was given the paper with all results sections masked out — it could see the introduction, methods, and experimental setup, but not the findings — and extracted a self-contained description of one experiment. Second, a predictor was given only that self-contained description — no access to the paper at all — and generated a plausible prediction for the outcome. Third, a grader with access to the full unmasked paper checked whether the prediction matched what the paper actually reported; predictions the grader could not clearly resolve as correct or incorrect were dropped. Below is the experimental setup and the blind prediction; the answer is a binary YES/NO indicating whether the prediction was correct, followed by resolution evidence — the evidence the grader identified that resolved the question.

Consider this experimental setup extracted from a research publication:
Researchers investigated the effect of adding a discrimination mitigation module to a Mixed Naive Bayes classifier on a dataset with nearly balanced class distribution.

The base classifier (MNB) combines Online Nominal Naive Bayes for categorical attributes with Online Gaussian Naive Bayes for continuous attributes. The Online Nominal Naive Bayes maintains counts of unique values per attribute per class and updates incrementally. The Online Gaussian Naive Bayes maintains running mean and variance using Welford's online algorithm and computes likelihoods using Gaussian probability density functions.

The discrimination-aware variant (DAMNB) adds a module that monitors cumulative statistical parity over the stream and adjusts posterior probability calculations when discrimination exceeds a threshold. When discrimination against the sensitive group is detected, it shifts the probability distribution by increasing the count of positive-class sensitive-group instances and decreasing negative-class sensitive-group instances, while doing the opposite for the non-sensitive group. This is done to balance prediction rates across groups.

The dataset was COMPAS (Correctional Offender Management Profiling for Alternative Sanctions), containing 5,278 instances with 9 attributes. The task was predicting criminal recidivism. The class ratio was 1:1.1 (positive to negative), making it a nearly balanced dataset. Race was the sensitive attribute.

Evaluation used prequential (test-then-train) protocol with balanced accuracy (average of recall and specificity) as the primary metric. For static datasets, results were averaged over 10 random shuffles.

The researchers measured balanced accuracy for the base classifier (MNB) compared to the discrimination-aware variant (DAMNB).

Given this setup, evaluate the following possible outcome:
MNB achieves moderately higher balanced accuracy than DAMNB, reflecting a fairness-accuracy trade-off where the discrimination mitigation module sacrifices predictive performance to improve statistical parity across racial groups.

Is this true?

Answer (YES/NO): YES